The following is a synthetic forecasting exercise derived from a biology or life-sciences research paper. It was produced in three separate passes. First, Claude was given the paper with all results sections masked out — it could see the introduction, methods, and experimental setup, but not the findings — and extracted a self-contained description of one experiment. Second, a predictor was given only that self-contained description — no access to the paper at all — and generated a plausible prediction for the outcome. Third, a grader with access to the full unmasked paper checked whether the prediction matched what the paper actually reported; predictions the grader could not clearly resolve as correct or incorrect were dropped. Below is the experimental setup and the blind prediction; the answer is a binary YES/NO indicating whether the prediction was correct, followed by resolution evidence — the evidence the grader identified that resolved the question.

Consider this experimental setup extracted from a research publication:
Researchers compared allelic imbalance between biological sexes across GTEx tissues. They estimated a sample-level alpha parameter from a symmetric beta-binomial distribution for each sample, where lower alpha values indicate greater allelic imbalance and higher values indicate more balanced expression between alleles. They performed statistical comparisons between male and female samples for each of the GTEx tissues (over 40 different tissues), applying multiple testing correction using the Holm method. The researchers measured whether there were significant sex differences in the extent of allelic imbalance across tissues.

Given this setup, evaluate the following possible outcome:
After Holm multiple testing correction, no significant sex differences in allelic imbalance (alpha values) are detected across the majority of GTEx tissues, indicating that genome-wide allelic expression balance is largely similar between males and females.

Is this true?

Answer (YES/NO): YES